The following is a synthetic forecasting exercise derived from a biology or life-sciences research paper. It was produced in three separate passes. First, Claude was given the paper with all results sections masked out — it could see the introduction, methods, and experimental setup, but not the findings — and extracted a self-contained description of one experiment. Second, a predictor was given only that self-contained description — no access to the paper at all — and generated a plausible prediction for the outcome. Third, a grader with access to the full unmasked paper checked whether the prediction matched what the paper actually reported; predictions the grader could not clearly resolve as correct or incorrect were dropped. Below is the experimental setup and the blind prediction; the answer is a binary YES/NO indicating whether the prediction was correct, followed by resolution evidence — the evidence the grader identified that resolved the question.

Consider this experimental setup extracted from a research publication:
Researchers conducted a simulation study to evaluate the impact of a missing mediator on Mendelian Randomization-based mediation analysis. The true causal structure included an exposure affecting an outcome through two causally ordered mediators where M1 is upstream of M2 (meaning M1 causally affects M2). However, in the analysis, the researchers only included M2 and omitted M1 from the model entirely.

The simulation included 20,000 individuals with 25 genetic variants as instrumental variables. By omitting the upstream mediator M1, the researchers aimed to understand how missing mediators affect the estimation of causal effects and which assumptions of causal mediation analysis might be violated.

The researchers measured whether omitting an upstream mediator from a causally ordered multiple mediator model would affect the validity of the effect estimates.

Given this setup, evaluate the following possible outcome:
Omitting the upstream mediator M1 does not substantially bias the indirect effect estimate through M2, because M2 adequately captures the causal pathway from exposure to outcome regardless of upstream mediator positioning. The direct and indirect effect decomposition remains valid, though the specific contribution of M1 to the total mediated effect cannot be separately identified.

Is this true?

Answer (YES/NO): NO